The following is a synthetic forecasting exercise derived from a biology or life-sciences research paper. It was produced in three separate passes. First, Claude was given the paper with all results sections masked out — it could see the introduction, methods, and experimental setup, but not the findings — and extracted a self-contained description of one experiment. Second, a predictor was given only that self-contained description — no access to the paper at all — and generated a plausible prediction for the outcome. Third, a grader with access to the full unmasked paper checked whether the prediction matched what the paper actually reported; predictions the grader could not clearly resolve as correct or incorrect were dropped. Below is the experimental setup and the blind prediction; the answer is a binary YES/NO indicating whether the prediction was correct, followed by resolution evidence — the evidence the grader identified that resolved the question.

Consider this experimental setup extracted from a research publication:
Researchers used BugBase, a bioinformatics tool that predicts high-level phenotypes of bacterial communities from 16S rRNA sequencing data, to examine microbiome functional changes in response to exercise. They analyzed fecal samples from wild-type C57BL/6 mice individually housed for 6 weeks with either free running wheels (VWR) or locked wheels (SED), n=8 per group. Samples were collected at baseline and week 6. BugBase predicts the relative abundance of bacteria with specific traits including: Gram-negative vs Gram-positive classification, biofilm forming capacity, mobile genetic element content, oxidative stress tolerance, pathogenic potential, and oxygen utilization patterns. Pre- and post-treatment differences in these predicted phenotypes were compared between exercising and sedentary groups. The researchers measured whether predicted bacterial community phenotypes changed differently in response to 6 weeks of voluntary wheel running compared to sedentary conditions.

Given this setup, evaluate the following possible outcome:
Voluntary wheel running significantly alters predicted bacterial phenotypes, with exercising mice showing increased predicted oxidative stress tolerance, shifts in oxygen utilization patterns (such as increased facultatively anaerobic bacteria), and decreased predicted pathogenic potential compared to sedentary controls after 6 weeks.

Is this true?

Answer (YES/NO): NO